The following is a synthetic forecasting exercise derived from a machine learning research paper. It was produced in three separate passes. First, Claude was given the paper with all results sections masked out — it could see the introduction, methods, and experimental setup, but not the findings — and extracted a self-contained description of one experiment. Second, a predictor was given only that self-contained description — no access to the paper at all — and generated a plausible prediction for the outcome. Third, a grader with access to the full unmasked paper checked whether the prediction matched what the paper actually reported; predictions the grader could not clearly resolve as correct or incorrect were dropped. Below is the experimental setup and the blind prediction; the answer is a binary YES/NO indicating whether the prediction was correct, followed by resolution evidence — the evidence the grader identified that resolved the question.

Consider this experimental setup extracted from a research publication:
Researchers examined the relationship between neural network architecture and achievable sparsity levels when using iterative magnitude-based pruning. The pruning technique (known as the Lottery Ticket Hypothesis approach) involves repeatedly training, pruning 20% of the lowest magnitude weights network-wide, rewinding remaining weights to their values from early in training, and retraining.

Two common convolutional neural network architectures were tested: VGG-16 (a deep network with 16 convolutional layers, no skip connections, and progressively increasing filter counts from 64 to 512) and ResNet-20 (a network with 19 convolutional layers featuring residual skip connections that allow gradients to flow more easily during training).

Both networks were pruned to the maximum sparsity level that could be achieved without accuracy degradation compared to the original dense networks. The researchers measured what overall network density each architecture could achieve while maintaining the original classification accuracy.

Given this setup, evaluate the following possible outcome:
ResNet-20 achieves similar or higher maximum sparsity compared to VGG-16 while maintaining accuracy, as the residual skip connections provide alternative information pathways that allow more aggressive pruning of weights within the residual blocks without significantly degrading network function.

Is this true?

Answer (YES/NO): NO